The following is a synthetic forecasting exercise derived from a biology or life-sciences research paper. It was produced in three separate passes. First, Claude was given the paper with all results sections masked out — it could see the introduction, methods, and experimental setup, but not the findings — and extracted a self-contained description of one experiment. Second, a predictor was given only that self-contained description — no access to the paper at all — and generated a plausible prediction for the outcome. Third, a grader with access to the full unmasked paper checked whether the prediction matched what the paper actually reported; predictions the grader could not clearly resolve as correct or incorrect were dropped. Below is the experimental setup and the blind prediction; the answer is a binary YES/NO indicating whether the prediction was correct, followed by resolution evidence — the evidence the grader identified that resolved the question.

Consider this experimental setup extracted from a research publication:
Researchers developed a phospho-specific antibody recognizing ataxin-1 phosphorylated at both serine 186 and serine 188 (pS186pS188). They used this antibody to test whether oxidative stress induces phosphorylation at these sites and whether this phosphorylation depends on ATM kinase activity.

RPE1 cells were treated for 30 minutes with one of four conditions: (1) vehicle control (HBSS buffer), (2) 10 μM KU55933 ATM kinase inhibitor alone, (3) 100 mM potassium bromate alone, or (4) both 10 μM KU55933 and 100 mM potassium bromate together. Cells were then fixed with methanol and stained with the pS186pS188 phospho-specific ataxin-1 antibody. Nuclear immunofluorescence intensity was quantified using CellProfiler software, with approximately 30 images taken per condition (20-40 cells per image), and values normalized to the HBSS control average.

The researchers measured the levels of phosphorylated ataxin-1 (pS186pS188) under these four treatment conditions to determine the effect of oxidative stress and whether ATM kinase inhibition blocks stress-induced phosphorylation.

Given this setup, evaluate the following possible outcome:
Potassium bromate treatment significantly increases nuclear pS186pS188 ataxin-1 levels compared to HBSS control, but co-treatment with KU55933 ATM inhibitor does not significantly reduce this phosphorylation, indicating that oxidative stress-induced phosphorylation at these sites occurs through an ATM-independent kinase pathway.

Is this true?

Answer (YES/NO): NO